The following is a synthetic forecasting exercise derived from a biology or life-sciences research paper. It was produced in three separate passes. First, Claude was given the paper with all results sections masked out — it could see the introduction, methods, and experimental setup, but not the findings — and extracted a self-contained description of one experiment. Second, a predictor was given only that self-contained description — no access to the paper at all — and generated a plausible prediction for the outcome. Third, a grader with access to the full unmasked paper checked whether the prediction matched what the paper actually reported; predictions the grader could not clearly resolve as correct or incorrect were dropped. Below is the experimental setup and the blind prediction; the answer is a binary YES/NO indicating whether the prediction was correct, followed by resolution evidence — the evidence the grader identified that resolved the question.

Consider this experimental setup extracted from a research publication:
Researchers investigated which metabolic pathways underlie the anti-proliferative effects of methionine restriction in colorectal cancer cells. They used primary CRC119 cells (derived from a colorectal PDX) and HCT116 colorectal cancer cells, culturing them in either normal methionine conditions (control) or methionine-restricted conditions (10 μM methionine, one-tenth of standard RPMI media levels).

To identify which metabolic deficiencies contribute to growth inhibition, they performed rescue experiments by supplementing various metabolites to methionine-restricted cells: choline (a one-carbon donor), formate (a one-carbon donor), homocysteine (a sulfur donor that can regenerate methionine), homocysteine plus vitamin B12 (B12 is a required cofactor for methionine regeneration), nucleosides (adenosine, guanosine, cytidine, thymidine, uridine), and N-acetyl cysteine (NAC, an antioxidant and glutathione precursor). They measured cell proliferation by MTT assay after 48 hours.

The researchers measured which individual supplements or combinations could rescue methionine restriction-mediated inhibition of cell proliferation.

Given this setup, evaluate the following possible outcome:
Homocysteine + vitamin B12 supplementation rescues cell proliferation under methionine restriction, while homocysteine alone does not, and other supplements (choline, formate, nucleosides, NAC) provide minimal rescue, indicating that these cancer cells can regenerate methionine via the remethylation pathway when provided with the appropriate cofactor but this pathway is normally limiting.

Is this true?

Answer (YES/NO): NO